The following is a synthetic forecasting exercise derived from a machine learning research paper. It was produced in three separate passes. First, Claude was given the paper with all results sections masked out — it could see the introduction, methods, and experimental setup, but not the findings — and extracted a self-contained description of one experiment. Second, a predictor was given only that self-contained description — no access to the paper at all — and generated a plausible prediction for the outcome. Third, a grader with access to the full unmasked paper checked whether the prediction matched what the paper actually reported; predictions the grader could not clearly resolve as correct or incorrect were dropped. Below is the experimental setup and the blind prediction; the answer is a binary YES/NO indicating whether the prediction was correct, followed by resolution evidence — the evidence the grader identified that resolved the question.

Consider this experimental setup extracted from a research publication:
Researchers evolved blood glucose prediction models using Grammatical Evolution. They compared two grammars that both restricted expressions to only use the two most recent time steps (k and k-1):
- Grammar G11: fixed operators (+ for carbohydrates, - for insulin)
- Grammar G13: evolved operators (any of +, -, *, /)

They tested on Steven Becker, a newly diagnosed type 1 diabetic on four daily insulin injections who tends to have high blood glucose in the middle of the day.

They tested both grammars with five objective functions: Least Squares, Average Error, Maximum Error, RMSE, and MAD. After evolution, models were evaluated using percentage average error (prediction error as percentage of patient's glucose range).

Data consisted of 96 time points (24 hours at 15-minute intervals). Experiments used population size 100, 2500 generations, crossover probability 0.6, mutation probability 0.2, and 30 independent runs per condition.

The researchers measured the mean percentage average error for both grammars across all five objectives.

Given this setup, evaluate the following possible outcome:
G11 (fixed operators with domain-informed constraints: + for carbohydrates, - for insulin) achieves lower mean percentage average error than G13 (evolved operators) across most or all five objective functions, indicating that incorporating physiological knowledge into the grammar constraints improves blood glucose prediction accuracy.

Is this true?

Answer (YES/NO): YES